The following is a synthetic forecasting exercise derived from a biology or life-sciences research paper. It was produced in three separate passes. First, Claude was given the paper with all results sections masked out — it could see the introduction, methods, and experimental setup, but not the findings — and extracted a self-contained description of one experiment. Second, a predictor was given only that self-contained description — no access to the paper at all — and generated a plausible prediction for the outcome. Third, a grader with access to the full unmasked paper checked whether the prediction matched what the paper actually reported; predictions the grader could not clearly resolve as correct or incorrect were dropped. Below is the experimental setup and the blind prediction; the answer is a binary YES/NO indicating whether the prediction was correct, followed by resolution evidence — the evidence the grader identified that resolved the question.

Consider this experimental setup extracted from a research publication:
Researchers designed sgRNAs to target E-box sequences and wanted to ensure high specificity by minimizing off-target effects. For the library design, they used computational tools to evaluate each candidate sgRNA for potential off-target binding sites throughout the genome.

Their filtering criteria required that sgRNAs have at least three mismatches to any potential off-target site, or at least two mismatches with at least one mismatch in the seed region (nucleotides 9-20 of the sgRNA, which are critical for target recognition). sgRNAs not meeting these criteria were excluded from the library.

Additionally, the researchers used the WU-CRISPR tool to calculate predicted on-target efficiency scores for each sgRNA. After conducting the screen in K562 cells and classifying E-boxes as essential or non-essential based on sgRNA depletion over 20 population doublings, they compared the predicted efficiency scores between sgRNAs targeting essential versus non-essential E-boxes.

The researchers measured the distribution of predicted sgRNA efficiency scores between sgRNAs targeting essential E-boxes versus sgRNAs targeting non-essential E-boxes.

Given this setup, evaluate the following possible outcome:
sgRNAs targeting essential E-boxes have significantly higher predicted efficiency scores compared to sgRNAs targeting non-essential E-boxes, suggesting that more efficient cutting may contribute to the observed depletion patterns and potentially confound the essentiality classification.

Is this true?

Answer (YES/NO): YES